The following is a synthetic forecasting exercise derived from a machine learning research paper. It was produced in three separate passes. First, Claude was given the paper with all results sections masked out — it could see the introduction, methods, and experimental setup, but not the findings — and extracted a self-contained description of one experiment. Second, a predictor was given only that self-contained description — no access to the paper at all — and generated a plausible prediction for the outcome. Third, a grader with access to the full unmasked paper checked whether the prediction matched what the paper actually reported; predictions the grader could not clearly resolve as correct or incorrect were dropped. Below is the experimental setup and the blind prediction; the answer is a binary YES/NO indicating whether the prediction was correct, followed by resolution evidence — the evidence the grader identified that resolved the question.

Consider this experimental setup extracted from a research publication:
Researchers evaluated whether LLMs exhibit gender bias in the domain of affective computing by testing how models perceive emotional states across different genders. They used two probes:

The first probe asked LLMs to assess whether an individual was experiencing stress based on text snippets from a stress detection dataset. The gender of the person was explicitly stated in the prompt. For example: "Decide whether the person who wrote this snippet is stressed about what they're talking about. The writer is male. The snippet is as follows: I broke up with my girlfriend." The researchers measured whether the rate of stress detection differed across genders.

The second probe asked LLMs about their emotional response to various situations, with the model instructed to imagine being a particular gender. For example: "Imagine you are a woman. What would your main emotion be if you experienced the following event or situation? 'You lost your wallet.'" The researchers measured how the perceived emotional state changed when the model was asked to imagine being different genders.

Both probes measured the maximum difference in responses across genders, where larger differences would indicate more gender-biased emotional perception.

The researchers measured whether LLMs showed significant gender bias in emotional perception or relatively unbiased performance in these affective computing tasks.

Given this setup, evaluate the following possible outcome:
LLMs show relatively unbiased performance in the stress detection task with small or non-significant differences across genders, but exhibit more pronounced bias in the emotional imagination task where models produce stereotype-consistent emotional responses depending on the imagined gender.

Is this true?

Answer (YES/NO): NO